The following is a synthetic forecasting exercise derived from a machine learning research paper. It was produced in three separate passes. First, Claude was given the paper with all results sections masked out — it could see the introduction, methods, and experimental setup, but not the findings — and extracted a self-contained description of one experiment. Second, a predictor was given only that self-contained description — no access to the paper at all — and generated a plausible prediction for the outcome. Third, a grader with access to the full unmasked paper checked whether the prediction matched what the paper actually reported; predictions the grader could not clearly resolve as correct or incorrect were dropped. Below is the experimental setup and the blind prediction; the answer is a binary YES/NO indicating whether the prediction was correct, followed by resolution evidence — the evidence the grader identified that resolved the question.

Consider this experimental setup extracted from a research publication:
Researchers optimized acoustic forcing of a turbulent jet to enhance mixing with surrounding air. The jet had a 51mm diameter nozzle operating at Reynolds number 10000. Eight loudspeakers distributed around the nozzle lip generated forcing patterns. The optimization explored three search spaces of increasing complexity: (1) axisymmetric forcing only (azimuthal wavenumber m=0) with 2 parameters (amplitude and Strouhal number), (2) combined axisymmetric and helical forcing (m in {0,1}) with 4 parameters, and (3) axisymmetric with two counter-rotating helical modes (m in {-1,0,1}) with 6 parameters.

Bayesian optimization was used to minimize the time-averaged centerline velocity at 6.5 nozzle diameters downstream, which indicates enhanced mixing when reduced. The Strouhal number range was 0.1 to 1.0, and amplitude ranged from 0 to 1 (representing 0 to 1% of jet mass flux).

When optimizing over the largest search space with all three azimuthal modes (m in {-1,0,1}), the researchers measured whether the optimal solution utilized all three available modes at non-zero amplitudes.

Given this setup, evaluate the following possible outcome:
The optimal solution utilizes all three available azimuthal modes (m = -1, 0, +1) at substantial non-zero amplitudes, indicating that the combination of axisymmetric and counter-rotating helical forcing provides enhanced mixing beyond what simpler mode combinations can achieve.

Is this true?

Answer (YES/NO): NO